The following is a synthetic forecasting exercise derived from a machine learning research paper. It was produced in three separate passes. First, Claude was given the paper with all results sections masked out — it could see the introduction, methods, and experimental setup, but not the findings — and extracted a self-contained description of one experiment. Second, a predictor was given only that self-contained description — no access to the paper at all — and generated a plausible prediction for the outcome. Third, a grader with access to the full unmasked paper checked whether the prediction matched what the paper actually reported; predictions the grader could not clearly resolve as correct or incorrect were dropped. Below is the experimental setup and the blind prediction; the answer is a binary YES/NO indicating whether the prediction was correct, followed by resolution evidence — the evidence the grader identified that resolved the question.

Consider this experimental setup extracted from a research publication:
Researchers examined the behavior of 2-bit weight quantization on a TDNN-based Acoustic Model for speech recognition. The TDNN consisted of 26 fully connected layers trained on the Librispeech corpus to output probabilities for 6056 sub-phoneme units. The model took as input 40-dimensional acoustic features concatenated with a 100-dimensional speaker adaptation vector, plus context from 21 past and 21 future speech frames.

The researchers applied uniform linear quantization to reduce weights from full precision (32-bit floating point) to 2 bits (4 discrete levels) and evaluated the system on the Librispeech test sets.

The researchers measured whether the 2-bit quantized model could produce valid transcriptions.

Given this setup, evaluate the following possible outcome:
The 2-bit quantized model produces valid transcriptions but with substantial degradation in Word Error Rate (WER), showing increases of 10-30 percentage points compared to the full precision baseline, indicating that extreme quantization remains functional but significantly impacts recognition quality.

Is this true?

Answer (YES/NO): NO